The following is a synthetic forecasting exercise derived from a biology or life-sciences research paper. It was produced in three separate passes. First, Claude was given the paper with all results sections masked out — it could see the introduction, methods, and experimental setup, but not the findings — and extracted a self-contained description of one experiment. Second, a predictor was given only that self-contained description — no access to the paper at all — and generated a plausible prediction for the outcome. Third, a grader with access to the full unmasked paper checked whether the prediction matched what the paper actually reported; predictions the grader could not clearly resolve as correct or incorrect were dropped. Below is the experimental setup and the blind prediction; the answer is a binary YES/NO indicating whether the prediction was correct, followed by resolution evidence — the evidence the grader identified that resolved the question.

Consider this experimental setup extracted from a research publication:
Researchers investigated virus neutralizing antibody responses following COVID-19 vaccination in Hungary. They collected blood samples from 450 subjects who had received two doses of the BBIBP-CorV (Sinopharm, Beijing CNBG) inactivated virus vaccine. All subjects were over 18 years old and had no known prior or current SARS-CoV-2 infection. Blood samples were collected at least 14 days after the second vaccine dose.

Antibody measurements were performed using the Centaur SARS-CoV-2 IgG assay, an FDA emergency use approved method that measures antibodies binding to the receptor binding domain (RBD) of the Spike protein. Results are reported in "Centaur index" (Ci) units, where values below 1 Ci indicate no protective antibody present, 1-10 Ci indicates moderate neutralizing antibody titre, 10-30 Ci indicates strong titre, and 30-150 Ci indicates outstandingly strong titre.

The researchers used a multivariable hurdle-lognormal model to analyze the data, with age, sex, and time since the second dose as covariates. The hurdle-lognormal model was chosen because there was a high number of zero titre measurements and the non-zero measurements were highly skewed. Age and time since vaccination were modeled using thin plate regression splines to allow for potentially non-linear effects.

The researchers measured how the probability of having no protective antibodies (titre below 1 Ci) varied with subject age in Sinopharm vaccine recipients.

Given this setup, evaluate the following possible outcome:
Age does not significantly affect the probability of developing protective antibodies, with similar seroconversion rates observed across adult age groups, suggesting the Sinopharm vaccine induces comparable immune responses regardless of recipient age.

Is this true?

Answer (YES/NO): NO